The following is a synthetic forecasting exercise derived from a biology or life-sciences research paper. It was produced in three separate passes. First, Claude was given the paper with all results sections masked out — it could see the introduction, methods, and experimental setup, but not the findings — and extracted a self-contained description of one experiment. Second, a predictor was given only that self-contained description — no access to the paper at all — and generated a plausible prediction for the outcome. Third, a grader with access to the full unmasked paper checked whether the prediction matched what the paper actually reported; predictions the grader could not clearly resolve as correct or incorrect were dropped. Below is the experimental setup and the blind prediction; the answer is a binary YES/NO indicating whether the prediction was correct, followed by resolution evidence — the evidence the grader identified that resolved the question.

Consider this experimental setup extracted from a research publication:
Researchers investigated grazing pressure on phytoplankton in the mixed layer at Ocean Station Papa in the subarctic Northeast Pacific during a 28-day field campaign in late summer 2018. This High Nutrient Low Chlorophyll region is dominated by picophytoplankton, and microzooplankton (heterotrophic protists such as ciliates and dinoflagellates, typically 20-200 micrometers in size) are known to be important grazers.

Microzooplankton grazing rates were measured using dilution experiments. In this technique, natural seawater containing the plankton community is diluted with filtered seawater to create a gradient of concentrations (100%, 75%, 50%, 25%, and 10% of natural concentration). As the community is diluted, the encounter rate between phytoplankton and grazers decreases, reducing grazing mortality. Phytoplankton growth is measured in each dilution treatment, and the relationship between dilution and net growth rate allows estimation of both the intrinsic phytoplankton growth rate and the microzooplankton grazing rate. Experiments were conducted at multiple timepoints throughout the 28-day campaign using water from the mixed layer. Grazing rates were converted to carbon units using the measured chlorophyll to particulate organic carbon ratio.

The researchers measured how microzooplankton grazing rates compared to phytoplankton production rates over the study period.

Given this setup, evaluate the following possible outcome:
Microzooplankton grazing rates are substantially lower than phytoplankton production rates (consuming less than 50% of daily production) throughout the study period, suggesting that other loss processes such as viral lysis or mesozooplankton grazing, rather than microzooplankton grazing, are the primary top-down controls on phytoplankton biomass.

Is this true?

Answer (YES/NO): NO